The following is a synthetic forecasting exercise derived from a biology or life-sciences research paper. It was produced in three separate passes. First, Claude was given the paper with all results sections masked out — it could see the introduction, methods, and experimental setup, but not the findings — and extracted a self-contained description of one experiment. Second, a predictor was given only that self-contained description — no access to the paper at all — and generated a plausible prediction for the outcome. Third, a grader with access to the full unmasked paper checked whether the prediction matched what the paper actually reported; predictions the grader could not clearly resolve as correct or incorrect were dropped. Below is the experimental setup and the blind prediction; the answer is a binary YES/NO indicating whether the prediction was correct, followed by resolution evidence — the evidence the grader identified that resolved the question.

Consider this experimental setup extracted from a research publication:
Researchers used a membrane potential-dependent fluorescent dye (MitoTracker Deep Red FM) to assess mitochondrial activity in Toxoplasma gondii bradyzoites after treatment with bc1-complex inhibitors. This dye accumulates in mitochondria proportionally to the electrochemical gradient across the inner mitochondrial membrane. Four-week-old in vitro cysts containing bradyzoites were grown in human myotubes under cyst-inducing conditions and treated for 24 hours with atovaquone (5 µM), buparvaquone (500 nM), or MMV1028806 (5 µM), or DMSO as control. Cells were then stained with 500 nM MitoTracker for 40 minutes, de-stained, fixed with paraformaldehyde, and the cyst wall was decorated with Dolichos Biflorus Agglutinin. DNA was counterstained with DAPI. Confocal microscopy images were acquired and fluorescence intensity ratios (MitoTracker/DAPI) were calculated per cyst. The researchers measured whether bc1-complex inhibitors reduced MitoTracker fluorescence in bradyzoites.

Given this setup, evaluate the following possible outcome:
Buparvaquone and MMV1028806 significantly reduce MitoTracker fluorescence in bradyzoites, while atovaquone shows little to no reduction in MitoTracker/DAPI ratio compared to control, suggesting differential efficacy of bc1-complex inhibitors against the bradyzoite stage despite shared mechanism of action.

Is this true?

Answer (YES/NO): NO